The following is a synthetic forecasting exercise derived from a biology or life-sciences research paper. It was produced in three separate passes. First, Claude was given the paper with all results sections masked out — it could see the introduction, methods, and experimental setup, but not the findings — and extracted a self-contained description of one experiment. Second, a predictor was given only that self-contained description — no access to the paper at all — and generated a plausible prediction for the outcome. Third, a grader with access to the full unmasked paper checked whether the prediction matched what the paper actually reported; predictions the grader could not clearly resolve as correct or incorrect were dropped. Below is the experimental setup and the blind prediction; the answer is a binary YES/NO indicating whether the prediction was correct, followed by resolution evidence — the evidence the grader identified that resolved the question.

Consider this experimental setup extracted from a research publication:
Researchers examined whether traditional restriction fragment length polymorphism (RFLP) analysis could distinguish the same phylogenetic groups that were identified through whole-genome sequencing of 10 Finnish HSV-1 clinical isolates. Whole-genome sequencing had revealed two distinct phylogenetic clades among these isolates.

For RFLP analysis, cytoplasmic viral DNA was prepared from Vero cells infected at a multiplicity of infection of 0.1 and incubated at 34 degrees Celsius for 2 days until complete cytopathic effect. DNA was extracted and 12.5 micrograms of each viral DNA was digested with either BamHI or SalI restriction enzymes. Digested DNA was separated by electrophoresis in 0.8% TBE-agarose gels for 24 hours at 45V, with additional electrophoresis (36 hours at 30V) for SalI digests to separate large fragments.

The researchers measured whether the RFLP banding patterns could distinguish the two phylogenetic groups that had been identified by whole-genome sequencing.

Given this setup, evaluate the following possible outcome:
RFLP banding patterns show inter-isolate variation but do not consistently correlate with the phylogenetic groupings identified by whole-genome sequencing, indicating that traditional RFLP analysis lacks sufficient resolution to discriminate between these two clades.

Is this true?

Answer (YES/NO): NO